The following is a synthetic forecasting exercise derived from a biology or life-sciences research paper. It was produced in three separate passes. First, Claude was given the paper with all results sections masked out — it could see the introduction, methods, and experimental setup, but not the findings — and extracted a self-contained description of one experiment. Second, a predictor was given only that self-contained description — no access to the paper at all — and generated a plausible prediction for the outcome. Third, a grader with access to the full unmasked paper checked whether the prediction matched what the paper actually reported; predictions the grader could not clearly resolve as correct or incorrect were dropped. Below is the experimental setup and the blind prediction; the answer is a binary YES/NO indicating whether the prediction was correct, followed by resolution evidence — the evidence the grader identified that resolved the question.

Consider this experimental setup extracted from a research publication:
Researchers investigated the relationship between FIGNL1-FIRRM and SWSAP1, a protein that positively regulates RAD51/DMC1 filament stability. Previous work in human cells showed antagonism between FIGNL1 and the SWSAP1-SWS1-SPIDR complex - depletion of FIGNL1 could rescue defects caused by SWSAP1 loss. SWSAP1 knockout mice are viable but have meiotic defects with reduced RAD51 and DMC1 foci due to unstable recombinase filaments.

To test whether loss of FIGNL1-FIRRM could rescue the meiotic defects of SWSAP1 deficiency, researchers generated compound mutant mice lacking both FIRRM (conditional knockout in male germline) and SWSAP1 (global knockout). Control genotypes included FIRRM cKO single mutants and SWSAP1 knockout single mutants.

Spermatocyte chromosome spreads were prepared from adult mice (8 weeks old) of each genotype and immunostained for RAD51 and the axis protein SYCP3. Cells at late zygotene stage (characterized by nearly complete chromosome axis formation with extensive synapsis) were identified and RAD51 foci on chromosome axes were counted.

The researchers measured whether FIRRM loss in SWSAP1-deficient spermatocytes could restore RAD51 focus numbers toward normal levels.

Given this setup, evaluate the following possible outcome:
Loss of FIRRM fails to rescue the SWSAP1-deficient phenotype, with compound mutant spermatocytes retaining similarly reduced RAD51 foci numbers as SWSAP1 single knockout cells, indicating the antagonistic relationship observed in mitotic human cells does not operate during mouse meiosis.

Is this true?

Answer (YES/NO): NO